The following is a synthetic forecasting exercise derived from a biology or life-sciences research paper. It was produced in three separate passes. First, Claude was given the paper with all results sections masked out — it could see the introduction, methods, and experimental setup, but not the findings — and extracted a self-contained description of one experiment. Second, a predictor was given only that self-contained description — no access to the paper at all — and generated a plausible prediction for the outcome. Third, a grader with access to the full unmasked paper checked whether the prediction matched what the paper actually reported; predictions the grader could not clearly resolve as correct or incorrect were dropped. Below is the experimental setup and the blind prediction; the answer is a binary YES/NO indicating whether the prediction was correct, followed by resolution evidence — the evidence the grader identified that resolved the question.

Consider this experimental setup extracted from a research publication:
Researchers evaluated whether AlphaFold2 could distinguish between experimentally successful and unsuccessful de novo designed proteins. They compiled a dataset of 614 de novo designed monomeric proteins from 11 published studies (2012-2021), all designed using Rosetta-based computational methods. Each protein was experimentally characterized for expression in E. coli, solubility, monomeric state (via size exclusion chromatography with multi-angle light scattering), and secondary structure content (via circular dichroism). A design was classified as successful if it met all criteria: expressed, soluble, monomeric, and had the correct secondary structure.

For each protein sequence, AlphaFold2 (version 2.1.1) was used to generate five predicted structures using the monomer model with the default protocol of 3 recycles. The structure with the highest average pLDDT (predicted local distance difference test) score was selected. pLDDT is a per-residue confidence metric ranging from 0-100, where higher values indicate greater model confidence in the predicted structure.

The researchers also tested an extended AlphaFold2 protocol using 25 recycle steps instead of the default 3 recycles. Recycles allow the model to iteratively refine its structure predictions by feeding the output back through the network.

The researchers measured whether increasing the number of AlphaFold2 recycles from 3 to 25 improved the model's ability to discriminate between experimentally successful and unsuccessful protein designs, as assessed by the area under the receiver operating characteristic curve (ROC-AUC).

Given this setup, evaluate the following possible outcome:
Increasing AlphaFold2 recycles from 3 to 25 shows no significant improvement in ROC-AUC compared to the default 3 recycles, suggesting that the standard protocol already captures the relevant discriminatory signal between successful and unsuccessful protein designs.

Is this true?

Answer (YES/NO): YES